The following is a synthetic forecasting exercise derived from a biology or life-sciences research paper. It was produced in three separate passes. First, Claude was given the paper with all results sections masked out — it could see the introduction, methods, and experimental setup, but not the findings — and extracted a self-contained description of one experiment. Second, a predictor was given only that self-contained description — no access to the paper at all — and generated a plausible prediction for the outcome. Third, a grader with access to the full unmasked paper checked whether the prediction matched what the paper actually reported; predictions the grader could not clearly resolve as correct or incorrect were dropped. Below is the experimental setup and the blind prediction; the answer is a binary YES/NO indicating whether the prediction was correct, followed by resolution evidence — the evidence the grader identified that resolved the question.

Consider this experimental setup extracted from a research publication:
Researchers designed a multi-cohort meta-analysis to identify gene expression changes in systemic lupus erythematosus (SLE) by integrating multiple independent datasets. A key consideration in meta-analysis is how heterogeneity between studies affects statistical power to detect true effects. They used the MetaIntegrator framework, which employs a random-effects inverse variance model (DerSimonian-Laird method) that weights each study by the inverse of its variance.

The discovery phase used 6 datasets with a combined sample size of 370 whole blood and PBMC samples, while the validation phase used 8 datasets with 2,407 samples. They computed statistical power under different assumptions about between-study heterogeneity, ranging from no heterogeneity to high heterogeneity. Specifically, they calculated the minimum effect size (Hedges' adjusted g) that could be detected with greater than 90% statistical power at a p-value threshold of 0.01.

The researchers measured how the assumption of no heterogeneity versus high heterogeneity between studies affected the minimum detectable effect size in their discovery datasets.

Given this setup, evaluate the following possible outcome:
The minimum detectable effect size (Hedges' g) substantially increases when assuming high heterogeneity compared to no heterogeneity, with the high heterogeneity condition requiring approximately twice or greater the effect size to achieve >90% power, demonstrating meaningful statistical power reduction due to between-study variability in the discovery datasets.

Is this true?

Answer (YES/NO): YES